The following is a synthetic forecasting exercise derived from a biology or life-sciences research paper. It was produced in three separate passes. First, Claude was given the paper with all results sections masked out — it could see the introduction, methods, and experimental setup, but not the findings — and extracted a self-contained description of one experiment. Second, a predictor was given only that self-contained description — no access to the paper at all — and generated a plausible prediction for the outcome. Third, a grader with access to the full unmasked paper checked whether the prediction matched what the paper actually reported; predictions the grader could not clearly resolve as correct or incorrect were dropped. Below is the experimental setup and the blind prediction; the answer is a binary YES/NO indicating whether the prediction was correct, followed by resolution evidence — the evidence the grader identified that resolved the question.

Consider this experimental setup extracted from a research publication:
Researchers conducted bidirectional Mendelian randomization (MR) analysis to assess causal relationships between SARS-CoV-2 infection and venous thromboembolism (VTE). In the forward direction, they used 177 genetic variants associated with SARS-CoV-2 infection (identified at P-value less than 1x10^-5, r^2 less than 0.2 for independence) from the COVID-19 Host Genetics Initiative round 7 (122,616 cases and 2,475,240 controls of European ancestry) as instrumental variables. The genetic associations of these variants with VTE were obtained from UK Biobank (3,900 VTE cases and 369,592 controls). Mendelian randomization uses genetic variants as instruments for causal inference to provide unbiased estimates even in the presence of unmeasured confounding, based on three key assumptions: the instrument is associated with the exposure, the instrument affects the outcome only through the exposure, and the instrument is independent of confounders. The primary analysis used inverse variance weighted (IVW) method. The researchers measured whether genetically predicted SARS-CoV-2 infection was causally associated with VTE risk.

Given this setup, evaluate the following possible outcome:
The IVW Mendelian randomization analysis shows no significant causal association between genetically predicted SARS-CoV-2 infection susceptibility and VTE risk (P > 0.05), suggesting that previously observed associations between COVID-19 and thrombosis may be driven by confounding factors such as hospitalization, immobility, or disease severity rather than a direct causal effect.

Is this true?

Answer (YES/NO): NO